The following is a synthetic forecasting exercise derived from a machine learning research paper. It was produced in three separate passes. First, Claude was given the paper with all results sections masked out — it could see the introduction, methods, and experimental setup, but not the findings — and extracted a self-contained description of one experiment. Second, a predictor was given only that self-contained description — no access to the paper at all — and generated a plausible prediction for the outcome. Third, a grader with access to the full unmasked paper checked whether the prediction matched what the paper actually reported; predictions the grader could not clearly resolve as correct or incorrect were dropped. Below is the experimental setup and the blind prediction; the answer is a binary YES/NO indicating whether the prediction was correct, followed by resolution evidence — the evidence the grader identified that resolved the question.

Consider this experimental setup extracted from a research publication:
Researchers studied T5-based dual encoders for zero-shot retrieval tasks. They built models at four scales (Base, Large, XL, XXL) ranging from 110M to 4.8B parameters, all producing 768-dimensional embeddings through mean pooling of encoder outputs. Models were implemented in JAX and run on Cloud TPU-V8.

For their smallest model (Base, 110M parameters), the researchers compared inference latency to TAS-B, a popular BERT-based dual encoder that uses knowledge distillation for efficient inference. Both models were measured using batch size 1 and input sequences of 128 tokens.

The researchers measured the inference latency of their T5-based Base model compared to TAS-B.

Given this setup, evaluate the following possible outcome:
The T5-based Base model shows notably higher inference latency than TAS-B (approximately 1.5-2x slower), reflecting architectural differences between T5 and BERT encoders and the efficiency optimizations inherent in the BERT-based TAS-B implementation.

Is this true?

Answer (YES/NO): NO